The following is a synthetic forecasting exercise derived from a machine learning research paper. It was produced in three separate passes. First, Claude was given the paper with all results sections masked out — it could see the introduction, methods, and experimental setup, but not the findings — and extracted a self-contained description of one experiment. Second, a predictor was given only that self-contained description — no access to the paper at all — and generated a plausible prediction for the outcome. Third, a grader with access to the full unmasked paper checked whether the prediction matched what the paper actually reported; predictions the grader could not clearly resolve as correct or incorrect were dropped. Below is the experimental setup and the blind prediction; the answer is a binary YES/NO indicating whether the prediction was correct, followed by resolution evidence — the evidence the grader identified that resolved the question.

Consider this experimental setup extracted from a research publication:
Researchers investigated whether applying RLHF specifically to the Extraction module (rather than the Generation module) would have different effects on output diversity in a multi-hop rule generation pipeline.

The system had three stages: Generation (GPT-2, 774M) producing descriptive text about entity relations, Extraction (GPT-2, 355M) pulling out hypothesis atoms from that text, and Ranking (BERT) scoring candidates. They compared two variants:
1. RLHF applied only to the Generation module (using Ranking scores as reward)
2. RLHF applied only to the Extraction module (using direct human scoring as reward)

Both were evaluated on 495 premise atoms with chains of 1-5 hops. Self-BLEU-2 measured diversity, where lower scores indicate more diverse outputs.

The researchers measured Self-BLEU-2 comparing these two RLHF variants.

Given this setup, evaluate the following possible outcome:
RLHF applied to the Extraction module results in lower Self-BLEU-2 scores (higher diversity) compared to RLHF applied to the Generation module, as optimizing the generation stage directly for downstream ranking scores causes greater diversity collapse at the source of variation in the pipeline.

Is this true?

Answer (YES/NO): YES